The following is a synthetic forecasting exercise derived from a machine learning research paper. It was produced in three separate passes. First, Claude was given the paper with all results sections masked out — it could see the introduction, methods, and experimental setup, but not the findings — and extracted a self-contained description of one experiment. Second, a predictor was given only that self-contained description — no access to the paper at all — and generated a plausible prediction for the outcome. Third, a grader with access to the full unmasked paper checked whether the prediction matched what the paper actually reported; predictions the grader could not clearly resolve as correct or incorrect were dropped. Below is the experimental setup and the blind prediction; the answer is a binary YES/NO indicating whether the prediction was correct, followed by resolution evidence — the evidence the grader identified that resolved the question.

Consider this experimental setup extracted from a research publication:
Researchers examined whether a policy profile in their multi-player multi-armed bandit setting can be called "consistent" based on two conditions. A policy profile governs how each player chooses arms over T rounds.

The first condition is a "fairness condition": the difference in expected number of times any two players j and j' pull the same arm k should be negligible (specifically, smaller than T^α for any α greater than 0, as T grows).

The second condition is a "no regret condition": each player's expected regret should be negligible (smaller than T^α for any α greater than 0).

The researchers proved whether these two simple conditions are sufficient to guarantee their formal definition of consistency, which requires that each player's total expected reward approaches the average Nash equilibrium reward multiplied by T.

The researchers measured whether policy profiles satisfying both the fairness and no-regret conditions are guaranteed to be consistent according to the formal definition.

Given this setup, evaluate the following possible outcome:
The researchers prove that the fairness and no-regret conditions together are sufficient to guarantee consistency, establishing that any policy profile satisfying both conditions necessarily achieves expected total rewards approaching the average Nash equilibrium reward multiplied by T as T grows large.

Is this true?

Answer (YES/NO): YES